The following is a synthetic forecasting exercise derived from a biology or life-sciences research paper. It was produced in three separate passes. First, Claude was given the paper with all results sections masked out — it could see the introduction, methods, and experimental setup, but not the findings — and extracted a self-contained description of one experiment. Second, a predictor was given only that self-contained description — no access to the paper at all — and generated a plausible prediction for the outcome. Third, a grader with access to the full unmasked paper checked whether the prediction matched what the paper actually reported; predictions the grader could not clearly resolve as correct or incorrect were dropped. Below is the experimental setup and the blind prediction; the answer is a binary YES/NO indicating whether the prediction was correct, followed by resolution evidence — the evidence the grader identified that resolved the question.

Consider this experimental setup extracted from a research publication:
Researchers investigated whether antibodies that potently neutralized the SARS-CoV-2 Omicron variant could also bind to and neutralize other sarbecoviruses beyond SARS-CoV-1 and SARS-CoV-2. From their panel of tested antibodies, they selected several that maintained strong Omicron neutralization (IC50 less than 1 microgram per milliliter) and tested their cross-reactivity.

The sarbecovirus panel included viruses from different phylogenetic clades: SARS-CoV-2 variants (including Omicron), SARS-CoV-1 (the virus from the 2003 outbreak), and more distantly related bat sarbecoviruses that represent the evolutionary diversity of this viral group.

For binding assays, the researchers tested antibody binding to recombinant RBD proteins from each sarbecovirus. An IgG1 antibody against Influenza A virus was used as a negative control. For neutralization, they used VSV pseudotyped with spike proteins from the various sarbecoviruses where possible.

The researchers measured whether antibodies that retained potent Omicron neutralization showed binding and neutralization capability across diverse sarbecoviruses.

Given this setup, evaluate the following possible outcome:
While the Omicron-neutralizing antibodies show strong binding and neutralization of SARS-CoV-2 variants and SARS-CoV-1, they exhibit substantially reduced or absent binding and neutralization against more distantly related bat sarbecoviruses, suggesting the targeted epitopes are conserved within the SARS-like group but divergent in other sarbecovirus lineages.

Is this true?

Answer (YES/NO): NO